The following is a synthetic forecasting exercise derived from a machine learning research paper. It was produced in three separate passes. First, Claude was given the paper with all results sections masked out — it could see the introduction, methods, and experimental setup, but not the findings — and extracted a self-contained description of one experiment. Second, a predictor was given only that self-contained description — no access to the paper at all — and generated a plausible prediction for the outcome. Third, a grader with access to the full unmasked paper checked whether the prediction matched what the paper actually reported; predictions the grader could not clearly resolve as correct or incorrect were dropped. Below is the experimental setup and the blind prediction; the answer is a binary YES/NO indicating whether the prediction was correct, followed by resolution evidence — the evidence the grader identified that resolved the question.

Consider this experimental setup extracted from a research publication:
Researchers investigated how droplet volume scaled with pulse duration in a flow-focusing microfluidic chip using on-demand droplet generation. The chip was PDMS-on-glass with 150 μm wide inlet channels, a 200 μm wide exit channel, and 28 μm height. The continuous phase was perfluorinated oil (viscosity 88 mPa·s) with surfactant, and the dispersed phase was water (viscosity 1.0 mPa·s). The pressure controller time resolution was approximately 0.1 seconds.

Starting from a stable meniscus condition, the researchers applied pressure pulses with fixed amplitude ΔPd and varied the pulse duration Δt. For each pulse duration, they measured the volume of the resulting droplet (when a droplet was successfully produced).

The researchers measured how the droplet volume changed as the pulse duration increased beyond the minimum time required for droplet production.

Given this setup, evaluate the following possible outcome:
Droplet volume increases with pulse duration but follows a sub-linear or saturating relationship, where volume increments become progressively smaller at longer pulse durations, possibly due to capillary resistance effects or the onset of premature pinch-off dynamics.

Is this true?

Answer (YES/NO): NO